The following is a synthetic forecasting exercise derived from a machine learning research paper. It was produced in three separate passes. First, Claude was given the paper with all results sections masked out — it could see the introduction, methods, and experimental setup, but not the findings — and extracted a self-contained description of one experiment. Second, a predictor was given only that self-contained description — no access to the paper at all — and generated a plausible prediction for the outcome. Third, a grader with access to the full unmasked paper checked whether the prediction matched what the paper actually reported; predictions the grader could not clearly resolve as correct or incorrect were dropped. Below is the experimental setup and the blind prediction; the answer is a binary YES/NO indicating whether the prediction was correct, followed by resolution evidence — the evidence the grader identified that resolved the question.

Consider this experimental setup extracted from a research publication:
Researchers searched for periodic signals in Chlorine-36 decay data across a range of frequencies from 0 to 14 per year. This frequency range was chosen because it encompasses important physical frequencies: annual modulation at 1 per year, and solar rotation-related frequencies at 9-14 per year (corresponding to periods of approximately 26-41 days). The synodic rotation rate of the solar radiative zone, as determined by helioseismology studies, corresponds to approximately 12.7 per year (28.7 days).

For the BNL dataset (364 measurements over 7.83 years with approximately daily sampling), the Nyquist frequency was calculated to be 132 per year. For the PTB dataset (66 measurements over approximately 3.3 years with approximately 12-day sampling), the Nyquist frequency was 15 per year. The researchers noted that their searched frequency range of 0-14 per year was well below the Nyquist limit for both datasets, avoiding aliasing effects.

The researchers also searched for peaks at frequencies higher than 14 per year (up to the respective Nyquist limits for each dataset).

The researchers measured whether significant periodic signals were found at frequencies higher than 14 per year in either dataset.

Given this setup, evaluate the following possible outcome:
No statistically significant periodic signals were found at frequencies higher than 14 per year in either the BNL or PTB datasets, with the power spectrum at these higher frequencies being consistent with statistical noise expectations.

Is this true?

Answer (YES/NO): YES